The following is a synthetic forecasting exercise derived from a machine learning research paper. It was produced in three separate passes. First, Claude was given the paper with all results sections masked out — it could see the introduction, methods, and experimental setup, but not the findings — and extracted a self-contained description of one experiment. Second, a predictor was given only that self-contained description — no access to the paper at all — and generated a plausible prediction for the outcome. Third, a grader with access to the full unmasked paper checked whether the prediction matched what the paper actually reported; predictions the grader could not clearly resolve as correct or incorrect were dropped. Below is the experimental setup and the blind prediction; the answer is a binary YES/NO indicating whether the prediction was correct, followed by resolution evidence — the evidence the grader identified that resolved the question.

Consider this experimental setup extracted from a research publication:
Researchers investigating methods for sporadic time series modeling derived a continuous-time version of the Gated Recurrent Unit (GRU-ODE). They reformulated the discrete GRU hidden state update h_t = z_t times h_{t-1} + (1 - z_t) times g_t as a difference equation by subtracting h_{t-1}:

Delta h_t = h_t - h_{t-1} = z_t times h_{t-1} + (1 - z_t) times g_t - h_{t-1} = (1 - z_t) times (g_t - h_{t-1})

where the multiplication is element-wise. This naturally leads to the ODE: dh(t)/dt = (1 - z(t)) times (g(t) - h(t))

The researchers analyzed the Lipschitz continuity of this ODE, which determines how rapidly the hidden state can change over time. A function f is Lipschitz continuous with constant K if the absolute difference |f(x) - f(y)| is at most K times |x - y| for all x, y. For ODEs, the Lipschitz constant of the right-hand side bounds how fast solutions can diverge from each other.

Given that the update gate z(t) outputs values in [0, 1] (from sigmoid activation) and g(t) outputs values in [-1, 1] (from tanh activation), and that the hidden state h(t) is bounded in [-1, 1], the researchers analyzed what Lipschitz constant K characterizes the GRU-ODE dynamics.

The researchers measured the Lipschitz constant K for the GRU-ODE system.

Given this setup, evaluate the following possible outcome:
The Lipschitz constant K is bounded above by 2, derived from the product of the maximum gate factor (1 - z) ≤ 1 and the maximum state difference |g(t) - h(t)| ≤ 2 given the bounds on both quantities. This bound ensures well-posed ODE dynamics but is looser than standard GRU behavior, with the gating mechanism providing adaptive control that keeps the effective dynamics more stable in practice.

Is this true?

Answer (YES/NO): YES